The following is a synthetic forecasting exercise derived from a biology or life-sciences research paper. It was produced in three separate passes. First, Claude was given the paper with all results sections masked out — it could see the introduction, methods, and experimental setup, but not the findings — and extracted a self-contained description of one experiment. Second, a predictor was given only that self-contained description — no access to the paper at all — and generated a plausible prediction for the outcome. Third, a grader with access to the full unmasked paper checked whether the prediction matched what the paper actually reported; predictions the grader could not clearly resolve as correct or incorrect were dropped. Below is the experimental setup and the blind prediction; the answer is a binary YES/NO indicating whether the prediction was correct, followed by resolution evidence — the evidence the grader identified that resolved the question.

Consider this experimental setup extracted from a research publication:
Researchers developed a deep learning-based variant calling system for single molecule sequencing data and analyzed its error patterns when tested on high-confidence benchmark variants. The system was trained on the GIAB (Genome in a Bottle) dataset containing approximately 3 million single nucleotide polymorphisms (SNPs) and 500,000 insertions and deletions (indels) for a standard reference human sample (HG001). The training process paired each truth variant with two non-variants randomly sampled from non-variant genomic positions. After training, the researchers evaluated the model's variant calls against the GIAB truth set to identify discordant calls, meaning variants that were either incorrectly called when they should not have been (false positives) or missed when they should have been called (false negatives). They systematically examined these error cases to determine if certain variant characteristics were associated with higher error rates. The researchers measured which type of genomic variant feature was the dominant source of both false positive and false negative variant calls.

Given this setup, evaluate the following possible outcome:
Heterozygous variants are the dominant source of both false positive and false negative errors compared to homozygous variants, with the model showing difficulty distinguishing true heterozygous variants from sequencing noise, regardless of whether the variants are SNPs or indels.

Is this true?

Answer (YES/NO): NO